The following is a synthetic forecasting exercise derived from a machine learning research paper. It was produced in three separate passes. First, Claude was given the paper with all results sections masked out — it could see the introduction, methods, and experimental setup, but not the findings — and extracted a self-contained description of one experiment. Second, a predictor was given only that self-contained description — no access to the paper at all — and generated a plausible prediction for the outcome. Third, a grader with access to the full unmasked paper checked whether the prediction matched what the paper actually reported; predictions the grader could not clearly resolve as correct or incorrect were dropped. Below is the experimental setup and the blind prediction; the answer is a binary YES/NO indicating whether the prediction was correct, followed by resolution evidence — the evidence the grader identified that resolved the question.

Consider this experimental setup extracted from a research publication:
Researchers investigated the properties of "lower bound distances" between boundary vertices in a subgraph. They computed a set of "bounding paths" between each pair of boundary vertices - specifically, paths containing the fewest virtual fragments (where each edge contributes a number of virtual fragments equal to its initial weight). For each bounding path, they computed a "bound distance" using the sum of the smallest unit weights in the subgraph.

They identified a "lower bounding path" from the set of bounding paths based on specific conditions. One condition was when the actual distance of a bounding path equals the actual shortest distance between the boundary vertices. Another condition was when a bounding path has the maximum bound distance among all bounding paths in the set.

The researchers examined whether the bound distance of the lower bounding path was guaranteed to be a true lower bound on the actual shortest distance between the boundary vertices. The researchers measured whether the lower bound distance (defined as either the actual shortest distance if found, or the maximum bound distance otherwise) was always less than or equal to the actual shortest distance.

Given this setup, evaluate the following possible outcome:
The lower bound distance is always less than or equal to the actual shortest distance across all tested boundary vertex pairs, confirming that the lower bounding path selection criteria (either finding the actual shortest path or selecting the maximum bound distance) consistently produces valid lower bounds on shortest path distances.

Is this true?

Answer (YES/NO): YES